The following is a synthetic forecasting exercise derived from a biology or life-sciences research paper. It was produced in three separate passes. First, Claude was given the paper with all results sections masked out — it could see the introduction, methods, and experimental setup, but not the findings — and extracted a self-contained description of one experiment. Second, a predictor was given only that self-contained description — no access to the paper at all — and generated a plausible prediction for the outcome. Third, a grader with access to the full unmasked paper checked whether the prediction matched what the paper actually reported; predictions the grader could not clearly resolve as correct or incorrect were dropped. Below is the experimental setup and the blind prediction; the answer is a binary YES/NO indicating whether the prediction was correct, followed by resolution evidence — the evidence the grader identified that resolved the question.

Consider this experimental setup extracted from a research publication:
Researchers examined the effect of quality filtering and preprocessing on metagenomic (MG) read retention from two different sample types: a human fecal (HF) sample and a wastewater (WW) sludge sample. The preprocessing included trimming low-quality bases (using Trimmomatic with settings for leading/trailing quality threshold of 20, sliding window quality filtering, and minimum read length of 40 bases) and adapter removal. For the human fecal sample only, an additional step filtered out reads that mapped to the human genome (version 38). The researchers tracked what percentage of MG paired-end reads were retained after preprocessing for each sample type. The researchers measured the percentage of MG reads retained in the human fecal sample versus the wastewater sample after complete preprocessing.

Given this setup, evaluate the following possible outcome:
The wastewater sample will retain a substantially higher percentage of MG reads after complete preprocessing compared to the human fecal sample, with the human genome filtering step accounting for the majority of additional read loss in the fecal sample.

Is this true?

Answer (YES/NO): NO